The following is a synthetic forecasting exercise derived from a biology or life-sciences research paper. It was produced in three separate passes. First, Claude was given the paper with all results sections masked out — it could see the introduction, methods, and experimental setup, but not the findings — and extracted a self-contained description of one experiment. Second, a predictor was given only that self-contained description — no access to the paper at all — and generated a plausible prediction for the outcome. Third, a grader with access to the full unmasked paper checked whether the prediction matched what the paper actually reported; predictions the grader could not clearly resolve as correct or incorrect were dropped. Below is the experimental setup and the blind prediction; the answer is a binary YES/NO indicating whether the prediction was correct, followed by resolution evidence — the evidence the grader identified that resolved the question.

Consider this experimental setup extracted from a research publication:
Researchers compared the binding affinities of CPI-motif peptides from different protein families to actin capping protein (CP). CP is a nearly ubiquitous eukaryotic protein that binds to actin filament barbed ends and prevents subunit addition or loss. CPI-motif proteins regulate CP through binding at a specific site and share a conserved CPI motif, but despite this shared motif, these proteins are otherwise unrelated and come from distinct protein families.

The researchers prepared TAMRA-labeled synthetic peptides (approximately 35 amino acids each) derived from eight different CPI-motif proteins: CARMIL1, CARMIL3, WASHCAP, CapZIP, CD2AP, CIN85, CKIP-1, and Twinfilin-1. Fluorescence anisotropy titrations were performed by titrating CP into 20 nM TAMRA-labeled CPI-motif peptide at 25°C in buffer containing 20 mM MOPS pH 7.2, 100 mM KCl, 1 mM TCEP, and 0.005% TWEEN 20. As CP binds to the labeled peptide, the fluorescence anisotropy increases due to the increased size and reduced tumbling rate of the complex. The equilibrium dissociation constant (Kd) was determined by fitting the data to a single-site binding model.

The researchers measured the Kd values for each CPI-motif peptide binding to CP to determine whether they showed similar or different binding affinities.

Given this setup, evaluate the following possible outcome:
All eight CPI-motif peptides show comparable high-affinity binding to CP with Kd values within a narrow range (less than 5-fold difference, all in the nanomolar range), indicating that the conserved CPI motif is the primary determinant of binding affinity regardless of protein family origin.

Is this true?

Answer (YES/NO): NO